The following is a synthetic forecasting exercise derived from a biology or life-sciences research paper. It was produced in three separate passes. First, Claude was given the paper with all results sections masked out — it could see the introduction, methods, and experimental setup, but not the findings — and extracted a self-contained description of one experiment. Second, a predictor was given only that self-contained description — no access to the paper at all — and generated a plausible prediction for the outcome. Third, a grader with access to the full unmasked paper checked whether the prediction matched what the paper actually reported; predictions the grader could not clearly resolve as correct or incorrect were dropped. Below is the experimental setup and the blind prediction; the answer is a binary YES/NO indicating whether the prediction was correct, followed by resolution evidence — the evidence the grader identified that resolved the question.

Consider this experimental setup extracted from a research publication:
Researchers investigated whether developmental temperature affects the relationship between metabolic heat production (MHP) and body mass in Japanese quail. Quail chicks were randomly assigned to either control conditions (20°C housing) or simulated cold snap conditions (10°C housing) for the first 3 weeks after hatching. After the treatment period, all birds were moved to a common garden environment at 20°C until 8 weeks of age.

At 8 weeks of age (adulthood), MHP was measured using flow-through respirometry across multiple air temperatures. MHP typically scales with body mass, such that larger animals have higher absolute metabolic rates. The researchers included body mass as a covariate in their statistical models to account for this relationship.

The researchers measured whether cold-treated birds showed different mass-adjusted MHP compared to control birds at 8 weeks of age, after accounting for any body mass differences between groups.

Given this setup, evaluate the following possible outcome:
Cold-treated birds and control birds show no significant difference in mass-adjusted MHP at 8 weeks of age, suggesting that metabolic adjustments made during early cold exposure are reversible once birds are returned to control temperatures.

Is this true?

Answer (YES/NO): NO